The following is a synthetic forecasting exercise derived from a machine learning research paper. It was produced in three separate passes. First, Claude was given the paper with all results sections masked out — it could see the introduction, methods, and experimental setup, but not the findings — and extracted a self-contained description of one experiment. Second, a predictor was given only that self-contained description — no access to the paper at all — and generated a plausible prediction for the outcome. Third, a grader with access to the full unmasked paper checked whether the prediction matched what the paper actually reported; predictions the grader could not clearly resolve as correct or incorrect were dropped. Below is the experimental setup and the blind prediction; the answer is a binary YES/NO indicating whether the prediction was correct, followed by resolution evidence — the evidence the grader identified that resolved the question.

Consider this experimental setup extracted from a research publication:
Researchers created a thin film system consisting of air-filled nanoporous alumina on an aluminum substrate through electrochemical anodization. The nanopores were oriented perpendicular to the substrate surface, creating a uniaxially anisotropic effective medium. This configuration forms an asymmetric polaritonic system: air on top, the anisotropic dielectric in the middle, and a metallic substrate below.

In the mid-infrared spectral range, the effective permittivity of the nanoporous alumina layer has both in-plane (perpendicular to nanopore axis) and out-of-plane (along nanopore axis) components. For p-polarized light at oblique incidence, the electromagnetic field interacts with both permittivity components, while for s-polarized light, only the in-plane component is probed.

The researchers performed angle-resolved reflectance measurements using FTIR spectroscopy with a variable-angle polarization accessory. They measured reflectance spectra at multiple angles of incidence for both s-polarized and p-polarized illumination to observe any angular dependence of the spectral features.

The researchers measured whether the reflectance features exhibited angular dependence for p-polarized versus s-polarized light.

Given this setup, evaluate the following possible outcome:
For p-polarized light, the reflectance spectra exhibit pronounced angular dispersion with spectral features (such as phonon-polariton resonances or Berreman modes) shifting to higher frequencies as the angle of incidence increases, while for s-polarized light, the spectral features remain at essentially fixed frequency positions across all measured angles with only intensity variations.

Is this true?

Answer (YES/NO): NO